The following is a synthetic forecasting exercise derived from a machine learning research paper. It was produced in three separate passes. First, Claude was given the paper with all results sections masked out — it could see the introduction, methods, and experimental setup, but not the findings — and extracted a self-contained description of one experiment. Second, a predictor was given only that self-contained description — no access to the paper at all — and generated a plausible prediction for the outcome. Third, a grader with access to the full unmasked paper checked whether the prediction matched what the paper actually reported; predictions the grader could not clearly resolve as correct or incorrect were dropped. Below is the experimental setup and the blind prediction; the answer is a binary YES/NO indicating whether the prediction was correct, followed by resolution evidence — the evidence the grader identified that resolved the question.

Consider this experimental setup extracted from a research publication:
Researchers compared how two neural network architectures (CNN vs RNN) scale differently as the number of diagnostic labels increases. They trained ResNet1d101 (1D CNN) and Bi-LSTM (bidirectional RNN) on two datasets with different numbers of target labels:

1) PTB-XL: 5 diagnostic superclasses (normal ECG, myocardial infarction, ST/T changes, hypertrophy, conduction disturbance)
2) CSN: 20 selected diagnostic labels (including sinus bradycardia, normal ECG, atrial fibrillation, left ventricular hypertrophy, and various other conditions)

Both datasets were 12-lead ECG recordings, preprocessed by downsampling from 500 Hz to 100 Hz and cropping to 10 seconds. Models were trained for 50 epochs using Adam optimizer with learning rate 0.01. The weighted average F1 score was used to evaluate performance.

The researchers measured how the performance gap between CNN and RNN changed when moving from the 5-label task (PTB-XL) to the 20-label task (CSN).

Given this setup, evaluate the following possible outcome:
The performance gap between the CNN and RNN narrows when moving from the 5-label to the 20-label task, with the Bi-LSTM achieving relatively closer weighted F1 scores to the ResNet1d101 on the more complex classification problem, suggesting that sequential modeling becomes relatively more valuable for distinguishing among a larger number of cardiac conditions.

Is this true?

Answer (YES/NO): NO